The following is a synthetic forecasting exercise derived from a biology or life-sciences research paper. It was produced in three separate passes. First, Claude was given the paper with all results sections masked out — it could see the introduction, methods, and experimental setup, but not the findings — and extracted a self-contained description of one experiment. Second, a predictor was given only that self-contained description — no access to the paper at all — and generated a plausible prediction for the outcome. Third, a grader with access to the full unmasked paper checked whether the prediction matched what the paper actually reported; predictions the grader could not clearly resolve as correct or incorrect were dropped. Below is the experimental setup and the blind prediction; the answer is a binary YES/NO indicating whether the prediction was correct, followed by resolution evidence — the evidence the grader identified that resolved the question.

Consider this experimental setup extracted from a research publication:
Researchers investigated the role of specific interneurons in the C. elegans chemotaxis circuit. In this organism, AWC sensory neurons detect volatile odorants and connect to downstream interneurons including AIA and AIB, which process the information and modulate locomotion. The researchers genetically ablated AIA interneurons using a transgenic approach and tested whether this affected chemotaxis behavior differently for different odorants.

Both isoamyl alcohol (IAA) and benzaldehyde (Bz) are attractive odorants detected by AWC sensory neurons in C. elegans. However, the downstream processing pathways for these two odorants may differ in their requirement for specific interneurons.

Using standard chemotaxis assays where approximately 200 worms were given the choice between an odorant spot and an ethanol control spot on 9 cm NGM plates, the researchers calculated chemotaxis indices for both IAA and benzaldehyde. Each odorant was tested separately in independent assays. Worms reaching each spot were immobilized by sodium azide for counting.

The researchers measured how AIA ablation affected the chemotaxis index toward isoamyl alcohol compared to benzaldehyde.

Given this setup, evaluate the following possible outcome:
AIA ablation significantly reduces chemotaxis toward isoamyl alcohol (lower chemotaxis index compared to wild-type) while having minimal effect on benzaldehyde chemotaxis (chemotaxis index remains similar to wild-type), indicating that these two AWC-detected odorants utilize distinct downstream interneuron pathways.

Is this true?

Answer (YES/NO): NO